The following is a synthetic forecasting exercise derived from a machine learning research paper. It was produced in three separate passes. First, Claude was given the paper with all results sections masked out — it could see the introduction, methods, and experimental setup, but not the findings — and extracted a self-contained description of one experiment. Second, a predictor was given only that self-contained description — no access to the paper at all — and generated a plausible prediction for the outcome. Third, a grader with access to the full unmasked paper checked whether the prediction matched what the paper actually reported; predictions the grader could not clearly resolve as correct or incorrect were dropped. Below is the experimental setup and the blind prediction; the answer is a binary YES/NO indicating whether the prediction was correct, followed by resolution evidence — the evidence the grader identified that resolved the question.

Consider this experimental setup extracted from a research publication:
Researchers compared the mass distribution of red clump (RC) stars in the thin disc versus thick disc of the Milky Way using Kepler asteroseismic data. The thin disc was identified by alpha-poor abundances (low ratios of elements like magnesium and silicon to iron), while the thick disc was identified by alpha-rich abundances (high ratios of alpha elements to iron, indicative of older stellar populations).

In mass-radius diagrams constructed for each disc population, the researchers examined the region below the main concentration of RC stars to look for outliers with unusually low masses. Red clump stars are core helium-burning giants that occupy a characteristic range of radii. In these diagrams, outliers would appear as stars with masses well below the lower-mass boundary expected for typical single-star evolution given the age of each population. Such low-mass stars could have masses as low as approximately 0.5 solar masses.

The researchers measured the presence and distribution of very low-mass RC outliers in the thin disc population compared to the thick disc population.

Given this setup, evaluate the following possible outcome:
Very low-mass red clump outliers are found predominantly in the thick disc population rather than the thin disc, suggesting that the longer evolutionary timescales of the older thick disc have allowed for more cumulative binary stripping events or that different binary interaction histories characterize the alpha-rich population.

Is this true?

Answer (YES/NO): NO